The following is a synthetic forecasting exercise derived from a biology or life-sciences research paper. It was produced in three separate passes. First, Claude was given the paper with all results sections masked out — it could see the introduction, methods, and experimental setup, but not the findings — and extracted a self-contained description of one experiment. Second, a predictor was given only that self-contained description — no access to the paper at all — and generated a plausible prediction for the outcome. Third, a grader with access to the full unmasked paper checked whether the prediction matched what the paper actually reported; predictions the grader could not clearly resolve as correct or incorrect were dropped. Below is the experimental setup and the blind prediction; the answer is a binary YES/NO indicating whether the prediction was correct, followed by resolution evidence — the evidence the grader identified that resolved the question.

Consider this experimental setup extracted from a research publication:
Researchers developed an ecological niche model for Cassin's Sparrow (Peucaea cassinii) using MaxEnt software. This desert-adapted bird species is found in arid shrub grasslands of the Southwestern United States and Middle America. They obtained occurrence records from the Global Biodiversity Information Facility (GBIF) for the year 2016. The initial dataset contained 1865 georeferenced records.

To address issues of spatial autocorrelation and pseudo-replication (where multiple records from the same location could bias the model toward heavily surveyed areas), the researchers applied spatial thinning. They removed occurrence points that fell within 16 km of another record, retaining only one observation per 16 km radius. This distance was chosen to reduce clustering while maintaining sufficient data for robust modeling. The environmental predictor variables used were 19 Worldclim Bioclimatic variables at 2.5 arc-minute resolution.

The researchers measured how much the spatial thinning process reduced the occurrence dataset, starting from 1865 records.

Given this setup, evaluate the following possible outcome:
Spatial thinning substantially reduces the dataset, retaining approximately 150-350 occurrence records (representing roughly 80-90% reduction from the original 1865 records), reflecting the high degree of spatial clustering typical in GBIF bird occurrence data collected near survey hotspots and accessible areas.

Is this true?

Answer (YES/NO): NO